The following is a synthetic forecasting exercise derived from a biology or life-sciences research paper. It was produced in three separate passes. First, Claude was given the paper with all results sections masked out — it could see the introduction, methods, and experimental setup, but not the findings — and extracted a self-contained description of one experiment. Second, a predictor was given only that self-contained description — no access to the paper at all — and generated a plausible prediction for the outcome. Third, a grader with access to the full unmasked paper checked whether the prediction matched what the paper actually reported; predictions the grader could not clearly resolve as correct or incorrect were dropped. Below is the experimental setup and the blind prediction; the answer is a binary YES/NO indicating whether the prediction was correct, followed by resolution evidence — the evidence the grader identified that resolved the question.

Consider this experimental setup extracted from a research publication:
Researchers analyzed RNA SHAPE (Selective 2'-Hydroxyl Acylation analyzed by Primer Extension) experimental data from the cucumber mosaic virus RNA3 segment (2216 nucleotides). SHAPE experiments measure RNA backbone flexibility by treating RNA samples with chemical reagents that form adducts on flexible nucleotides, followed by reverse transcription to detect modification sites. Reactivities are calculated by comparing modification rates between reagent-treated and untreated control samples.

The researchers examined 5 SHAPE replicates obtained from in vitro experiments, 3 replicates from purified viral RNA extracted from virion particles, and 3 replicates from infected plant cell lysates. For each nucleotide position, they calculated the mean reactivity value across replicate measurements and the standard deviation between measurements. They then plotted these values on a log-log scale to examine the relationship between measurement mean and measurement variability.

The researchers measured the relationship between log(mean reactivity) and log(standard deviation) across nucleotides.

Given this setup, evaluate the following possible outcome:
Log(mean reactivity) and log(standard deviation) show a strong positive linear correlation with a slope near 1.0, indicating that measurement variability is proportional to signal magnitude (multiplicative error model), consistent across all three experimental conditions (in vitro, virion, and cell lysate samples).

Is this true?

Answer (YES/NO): NO